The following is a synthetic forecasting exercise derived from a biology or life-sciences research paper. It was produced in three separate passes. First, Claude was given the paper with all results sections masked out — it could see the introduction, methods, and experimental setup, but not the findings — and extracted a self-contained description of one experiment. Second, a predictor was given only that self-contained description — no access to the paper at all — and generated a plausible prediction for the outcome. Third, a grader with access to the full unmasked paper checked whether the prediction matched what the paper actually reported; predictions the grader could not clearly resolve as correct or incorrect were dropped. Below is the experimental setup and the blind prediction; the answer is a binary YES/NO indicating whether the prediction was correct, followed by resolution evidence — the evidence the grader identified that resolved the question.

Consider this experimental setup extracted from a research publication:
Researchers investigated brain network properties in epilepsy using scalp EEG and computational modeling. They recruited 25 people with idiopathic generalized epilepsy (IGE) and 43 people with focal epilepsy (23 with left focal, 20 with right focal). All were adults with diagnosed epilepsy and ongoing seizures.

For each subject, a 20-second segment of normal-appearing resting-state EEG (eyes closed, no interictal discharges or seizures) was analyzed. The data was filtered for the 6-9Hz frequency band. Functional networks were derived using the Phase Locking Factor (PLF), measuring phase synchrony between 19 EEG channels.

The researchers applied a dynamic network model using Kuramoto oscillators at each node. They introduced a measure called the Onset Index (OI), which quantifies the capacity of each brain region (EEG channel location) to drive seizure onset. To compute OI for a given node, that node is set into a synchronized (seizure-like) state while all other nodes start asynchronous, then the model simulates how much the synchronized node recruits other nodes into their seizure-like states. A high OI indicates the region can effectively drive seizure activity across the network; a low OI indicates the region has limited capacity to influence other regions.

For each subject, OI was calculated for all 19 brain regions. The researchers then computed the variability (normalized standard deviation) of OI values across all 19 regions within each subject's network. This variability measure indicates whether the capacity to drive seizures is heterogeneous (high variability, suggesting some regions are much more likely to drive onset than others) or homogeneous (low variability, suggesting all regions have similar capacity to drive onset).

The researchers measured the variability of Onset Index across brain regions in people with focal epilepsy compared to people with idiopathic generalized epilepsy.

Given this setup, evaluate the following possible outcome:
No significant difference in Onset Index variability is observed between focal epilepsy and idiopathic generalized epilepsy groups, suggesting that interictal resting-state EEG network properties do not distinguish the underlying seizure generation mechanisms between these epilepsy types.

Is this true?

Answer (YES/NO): NO